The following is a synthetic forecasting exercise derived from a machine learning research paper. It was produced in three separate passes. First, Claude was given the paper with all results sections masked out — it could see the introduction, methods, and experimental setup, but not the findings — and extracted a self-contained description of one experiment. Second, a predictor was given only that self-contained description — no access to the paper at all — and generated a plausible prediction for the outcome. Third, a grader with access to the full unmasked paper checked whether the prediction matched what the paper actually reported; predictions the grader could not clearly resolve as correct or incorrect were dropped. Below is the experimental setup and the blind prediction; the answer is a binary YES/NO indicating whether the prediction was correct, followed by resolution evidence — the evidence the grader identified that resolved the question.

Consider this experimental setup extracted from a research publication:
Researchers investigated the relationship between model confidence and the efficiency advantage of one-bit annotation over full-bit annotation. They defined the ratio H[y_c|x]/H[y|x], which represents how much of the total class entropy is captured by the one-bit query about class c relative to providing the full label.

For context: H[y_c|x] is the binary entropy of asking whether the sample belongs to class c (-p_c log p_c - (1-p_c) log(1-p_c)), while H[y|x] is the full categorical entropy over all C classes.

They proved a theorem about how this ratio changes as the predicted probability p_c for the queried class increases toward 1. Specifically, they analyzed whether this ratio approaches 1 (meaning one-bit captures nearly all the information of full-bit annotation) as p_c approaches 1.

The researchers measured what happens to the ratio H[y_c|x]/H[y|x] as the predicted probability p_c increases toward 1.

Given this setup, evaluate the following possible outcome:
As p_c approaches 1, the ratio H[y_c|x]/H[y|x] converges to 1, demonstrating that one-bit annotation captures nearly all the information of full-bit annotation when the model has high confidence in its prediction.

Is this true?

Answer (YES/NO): YES